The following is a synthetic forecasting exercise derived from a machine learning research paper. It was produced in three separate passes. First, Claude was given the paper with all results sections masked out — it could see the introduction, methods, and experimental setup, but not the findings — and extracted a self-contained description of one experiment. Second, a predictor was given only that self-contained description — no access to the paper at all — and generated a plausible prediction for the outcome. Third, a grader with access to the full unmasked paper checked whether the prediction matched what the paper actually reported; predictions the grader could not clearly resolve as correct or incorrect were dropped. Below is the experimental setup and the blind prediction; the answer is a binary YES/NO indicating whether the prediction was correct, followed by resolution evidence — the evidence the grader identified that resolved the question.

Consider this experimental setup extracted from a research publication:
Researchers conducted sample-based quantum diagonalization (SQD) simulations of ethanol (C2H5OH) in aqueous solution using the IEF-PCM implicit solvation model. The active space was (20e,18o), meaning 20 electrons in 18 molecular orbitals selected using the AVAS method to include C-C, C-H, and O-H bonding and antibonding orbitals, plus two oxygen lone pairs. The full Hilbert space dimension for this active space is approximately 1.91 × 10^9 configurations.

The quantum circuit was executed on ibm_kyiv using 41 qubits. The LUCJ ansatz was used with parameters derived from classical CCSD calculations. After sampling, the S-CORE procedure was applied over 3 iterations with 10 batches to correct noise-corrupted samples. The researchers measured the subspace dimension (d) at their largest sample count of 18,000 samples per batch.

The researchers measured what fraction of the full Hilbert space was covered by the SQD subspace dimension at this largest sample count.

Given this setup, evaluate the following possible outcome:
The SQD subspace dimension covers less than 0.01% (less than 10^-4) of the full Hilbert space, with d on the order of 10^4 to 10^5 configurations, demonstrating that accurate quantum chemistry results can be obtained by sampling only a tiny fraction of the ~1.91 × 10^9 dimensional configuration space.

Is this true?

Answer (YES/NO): NO